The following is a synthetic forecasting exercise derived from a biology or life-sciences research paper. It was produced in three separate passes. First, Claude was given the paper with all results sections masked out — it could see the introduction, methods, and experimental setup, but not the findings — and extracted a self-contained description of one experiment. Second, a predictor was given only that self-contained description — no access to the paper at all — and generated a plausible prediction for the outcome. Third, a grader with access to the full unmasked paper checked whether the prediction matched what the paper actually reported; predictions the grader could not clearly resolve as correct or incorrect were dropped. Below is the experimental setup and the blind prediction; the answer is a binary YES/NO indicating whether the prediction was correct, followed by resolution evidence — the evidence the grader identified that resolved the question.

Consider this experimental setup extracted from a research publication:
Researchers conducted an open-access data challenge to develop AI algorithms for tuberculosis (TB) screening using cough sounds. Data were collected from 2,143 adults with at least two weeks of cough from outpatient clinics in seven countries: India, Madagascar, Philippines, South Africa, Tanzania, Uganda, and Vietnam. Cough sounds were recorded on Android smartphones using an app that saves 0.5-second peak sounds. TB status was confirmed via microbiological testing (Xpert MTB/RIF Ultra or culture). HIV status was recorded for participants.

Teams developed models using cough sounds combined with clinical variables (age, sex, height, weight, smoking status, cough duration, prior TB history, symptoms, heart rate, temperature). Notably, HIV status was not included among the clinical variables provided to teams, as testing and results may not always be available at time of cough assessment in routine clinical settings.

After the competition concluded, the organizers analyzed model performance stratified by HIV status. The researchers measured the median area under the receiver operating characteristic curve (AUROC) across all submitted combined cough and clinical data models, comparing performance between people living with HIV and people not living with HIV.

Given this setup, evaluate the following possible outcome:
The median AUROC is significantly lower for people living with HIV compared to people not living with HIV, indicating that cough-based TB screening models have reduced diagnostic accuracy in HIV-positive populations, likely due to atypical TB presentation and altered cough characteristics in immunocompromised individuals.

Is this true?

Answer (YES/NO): YES